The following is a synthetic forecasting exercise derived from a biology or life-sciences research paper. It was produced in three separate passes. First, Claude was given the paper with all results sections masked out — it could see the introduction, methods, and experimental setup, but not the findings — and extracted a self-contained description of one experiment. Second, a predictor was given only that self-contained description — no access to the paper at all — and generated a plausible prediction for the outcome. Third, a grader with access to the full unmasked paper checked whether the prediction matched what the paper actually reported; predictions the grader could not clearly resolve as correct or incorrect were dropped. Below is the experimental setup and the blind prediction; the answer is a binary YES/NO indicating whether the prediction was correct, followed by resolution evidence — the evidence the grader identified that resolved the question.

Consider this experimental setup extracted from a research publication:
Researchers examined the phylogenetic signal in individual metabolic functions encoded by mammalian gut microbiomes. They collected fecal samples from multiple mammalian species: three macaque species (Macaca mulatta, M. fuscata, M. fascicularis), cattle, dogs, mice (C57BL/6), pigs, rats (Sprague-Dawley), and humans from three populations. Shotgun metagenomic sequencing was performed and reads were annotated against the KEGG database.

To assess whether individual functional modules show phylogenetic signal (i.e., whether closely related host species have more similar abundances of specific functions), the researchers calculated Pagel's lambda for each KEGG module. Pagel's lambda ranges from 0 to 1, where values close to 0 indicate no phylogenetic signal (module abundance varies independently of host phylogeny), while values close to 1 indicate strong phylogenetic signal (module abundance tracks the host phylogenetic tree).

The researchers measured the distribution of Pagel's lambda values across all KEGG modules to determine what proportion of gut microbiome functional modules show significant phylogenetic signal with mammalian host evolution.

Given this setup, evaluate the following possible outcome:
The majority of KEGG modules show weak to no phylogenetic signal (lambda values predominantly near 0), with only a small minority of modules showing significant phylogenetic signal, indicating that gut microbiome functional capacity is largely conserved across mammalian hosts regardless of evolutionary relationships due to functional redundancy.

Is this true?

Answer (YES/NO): NO